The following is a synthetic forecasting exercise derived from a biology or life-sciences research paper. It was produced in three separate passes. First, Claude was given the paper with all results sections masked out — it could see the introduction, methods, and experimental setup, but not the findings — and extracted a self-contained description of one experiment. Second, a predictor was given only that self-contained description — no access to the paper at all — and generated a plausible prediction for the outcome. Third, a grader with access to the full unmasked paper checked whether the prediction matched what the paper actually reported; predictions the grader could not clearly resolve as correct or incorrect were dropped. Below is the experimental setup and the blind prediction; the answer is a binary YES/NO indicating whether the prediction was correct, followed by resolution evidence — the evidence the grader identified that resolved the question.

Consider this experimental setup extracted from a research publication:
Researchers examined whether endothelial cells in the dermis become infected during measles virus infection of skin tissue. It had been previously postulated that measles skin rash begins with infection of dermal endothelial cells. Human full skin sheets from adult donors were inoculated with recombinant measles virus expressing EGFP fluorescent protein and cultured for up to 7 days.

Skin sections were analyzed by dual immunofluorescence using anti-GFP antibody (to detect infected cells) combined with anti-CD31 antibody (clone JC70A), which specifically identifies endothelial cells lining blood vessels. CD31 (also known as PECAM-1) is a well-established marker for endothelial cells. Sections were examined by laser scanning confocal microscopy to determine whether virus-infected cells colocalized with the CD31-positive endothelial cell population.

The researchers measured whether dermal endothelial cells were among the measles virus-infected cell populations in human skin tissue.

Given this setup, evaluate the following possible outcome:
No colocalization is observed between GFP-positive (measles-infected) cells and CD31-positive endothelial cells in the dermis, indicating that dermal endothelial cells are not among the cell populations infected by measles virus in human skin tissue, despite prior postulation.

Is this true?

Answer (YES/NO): NO